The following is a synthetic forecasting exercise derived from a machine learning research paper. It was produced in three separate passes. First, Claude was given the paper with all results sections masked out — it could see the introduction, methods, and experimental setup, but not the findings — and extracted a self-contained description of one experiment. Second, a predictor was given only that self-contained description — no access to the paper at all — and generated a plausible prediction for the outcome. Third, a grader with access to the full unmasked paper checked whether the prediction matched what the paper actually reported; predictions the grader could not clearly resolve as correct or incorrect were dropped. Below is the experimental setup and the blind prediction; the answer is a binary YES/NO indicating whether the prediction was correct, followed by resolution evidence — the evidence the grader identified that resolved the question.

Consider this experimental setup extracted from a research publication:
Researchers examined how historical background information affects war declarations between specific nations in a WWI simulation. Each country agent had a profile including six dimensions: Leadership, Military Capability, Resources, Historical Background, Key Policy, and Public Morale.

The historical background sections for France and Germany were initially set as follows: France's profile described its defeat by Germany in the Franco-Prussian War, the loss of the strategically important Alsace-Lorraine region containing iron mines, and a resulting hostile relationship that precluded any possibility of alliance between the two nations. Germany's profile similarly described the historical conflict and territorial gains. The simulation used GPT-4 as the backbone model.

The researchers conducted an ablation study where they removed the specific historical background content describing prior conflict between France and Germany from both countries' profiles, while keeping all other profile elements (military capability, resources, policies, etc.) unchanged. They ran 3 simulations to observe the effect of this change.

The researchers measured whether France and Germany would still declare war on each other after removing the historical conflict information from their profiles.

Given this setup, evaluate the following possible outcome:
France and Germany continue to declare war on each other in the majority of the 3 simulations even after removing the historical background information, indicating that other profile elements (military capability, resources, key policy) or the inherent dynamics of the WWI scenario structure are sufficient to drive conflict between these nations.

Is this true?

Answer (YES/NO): NO